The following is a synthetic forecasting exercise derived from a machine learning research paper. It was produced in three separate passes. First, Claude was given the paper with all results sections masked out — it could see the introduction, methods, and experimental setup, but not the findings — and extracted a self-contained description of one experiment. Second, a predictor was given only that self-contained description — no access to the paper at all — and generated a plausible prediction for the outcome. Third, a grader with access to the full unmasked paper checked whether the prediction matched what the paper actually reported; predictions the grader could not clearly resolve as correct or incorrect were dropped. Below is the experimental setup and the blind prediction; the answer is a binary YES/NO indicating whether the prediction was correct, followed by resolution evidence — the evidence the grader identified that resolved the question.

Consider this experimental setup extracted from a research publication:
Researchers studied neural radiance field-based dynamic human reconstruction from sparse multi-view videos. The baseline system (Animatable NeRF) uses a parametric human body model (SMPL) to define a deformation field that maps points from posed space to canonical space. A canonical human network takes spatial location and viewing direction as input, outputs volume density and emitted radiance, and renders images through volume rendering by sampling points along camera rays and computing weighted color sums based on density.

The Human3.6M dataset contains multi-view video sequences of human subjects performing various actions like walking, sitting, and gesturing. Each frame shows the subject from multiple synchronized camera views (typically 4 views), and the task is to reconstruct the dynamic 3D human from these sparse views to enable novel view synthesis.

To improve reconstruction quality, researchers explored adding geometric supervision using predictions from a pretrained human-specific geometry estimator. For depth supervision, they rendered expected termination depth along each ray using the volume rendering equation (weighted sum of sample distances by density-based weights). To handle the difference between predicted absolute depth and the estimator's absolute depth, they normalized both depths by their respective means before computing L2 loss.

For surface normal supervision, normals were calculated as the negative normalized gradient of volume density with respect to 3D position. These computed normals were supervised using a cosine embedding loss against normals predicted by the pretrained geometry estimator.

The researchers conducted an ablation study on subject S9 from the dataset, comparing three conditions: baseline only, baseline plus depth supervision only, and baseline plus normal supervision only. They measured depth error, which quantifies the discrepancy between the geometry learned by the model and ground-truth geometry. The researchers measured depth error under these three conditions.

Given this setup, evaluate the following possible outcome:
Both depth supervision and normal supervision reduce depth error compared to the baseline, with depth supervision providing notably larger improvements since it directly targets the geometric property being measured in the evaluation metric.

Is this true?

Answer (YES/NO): NO